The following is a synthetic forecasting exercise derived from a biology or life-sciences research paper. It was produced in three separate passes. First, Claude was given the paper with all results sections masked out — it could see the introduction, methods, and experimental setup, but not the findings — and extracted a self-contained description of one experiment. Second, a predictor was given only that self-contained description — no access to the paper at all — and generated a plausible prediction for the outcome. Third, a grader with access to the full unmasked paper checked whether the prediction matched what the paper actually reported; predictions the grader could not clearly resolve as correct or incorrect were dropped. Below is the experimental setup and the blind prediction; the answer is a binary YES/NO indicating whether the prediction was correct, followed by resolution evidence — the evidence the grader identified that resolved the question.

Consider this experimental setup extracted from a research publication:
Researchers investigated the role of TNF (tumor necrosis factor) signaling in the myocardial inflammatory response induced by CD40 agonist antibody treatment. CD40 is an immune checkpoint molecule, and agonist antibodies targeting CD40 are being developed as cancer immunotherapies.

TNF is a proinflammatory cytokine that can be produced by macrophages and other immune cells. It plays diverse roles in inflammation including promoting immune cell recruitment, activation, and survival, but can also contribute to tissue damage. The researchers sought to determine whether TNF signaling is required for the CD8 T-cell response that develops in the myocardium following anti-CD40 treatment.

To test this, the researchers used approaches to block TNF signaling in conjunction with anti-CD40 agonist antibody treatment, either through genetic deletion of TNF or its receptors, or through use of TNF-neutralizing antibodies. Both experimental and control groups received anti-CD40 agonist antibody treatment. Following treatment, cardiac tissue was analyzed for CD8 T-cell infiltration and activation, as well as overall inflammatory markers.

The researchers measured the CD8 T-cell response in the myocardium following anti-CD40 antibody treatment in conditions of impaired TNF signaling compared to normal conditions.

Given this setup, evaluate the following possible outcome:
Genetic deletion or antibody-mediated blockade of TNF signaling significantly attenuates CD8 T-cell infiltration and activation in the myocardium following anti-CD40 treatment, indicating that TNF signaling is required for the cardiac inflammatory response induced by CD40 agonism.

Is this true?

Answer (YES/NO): NO